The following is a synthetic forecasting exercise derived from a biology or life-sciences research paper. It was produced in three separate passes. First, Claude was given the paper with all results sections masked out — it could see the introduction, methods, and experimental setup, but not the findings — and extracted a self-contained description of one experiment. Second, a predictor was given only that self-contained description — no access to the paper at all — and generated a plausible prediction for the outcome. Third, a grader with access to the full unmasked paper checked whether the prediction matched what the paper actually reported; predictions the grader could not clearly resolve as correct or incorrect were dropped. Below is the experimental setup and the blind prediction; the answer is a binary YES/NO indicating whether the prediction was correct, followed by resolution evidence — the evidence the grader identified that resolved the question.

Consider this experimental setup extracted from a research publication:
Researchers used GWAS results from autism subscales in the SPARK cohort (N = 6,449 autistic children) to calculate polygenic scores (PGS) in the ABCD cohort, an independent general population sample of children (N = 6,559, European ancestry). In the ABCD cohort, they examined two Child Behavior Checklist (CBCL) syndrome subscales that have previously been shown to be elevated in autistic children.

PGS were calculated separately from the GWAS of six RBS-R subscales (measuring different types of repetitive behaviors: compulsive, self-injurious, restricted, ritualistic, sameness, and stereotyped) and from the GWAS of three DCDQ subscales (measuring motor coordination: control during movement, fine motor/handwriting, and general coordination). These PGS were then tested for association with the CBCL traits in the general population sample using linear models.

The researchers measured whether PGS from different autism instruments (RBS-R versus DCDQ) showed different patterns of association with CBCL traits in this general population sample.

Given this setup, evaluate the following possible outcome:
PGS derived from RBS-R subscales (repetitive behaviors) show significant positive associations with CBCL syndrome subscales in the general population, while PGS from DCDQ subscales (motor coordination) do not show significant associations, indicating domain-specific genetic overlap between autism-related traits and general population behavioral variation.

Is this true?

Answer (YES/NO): YES